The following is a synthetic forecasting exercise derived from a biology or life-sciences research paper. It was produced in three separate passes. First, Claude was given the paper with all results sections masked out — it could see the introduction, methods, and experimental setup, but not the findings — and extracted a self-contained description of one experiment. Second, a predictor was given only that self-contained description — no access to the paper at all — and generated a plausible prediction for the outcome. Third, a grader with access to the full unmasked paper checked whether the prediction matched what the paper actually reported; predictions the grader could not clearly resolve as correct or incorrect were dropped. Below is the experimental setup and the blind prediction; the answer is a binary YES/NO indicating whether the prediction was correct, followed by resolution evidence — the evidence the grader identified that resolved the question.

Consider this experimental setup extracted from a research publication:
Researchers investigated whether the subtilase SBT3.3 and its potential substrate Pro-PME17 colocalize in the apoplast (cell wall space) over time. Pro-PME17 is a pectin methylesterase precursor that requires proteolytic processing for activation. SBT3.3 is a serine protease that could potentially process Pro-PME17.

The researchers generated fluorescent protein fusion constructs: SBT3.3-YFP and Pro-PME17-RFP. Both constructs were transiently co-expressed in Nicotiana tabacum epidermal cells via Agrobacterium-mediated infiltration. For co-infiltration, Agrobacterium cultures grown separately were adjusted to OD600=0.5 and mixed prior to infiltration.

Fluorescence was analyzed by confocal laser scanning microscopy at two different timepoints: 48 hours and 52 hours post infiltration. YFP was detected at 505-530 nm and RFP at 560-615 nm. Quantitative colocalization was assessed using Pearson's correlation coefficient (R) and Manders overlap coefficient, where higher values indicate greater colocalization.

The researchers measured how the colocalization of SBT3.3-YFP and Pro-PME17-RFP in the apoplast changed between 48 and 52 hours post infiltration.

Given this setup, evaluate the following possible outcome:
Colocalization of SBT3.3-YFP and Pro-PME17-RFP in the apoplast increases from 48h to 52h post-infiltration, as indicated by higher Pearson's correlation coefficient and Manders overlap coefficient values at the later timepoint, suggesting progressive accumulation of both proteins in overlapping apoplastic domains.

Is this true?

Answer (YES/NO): YES